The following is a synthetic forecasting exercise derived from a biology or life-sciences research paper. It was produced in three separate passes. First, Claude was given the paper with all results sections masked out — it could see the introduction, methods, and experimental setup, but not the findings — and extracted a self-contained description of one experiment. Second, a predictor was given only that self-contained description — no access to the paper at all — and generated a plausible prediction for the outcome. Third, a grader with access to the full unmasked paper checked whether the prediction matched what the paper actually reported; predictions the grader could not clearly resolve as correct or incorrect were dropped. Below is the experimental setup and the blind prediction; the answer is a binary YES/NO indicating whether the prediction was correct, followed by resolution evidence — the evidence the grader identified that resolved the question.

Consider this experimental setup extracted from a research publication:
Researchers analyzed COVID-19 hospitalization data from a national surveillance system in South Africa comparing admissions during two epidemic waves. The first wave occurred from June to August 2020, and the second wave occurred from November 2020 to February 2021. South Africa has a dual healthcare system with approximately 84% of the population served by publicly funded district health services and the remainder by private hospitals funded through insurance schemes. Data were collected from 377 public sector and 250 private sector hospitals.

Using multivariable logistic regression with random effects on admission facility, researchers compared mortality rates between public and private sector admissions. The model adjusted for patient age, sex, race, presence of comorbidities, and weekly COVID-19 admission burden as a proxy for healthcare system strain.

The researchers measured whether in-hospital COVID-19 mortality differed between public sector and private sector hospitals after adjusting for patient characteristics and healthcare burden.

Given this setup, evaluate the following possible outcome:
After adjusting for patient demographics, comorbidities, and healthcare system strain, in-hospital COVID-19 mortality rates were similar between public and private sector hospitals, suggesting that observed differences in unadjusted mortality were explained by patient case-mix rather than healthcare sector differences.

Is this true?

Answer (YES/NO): NO